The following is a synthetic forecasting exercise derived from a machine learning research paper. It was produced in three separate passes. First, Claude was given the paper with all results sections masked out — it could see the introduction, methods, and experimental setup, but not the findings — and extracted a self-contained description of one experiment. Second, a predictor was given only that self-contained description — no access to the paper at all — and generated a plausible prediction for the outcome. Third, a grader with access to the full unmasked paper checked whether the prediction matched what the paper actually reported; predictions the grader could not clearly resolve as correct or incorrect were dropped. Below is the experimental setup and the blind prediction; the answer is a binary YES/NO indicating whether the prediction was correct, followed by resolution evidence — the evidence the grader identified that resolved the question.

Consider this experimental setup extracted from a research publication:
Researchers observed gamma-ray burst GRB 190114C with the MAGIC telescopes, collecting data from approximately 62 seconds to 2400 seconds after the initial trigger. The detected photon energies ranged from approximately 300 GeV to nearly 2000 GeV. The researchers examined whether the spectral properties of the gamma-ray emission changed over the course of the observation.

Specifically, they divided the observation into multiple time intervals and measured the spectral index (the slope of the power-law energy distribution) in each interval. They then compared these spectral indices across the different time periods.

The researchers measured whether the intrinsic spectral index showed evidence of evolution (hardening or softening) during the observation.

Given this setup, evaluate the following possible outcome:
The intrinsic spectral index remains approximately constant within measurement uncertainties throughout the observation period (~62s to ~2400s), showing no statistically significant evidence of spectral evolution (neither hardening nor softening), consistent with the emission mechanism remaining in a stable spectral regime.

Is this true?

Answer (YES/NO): YES